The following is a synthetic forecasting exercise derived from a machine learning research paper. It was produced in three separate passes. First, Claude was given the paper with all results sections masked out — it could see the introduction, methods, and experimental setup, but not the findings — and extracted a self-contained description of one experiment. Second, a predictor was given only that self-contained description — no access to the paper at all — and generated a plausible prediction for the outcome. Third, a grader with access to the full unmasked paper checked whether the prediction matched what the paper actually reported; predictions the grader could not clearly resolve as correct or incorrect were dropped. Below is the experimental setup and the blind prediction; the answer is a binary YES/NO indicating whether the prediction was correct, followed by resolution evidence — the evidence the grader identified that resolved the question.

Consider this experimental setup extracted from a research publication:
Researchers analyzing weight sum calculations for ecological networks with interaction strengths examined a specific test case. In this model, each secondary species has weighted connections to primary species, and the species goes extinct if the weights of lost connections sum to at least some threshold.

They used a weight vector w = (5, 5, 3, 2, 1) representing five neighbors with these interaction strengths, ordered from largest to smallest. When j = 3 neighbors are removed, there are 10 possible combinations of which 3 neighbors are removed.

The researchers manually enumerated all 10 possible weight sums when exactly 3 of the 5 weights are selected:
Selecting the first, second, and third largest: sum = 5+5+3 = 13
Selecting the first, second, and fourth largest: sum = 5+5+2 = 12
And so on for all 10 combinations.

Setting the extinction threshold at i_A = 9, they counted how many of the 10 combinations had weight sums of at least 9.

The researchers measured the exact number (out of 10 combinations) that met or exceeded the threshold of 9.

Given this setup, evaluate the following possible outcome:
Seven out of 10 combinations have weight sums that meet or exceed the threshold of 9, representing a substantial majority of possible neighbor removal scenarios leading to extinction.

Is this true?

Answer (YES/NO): YES